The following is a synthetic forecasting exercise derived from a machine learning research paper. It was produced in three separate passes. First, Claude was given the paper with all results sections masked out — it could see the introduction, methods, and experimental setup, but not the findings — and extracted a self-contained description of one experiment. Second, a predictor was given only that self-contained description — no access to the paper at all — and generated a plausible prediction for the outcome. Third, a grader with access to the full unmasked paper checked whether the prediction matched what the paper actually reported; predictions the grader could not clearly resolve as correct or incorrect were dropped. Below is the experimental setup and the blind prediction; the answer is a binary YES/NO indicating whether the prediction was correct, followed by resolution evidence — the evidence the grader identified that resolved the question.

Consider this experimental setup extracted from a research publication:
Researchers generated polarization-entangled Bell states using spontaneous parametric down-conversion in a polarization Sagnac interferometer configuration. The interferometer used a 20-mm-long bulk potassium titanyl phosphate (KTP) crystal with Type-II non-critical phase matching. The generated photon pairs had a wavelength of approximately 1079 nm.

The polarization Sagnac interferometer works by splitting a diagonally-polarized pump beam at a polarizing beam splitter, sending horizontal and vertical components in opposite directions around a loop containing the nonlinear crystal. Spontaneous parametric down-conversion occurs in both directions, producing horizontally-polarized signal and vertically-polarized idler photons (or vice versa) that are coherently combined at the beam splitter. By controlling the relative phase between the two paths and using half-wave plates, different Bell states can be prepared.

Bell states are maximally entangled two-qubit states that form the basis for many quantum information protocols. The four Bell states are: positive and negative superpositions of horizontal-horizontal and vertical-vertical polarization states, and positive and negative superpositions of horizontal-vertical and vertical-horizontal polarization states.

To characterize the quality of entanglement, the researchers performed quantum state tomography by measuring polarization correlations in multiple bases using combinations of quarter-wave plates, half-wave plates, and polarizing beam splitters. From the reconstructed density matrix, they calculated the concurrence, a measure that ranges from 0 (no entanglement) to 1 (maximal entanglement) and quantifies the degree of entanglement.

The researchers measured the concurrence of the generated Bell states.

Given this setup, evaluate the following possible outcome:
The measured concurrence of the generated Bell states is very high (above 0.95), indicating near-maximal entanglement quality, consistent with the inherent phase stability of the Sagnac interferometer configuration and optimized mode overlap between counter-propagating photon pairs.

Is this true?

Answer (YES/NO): YES